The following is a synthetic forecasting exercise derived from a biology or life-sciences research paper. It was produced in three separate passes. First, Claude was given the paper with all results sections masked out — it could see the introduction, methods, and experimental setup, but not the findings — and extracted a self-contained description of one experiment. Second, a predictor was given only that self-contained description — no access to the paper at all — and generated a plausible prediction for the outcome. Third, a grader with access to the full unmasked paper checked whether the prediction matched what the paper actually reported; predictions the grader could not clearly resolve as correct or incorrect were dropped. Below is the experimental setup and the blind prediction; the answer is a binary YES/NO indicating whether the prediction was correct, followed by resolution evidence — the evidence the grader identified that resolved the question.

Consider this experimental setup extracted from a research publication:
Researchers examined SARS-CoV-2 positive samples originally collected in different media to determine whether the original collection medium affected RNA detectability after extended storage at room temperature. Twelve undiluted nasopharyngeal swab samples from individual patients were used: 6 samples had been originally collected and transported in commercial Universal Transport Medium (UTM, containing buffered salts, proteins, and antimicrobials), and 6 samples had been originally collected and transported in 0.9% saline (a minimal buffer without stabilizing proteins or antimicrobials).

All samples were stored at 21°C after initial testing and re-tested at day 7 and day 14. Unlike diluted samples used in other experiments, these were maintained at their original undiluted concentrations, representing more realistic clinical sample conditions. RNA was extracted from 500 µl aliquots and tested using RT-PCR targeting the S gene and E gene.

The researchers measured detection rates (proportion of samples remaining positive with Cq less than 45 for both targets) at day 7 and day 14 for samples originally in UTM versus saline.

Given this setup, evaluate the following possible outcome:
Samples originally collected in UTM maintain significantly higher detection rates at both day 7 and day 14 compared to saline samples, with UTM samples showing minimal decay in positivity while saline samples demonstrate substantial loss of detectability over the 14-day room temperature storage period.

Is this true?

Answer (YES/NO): NO